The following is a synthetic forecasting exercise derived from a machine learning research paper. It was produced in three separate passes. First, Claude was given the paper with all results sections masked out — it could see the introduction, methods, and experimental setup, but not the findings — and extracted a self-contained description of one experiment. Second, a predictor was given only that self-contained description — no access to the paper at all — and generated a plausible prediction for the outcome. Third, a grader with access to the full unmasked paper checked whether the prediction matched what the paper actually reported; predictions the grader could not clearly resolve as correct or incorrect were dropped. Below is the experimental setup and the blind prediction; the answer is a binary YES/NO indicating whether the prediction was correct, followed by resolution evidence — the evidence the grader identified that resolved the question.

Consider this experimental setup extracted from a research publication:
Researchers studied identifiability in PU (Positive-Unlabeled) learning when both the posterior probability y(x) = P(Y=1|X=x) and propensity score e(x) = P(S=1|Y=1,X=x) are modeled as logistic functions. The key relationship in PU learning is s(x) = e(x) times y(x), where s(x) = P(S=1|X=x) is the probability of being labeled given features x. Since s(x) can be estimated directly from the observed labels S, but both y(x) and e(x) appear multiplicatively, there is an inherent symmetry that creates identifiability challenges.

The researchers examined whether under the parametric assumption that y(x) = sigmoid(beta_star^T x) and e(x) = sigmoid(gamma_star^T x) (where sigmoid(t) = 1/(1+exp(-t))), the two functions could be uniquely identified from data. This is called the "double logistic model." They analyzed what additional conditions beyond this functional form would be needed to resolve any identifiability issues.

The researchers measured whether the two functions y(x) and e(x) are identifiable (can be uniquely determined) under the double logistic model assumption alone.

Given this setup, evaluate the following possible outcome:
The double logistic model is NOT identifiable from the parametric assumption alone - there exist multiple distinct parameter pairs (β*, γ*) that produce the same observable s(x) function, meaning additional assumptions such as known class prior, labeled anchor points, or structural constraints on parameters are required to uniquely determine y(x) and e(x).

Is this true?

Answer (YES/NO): YES